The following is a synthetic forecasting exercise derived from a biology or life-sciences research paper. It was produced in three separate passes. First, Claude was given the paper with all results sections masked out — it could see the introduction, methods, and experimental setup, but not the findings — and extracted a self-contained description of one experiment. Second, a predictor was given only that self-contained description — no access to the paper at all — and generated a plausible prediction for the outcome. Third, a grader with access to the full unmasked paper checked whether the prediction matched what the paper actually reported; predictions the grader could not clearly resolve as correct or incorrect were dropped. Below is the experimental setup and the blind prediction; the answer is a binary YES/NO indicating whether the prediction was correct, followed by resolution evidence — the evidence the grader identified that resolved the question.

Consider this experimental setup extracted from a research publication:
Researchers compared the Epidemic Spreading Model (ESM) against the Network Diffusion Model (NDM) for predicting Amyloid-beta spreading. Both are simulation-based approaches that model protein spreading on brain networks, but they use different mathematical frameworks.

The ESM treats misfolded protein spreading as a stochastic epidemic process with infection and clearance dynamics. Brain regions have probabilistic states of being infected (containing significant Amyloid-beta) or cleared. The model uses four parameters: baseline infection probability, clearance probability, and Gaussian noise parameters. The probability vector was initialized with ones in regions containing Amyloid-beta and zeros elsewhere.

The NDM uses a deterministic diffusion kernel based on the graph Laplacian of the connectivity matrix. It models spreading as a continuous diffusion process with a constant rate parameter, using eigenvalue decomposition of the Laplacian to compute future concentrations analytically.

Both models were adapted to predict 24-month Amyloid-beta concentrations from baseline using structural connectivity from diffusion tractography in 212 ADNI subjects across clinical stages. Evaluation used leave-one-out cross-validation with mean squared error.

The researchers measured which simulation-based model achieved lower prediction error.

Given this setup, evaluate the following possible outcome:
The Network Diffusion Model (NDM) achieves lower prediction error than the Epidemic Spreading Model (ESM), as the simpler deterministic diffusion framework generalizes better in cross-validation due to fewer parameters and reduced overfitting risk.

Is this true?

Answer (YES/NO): YES